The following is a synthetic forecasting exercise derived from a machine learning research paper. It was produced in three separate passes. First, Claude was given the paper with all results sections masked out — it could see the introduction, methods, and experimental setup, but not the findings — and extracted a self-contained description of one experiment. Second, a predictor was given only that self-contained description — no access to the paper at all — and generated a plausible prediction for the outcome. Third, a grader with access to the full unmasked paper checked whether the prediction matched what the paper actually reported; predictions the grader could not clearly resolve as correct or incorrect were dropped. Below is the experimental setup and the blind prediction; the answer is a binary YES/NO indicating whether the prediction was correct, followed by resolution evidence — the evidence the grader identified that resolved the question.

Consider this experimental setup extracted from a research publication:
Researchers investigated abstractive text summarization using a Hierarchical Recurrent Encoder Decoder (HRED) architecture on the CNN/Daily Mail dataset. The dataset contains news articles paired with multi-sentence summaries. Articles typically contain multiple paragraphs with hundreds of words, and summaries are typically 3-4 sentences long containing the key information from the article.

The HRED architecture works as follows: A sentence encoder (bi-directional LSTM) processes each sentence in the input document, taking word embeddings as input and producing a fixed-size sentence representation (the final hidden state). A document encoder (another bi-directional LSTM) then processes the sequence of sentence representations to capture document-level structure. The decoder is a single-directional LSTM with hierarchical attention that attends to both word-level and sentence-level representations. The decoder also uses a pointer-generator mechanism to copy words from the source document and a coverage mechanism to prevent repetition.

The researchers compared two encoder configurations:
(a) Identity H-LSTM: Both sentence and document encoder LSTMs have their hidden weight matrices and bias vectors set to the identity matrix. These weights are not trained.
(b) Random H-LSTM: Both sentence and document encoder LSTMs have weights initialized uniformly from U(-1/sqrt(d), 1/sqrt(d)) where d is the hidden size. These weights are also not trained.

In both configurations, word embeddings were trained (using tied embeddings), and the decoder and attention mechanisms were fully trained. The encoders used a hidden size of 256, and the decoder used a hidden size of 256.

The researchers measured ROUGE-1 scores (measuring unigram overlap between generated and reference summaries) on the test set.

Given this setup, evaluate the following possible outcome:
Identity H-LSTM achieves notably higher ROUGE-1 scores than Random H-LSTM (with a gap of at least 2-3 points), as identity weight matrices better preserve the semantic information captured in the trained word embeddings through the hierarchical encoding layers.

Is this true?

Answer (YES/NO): NO